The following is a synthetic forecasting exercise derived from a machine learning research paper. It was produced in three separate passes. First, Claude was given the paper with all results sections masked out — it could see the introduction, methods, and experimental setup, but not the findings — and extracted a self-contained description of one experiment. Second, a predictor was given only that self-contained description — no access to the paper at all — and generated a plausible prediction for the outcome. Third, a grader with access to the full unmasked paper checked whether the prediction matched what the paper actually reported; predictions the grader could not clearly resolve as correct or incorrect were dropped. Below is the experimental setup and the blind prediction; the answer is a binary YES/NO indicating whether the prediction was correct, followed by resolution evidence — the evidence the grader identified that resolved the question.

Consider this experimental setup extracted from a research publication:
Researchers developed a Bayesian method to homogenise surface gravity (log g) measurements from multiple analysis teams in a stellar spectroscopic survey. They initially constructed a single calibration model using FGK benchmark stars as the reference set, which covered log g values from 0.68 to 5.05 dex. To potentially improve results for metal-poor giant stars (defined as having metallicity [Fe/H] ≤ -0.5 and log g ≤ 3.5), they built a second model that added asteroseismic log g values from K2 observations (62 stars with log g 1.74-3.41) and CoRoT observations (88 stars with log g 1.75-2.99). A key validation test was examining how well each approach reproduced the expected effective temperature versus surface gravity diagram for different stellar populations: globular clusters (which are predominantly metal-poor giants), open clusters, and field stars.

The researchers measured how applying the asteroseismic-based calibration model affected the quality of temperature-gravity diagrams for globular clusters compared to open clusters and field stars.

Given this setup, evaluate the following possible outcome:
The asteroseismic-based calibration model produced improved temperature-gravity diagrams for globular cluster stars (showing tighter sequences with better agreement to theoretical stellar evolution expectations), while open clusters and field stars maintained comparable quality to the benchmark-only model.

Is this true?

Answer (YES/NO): NO